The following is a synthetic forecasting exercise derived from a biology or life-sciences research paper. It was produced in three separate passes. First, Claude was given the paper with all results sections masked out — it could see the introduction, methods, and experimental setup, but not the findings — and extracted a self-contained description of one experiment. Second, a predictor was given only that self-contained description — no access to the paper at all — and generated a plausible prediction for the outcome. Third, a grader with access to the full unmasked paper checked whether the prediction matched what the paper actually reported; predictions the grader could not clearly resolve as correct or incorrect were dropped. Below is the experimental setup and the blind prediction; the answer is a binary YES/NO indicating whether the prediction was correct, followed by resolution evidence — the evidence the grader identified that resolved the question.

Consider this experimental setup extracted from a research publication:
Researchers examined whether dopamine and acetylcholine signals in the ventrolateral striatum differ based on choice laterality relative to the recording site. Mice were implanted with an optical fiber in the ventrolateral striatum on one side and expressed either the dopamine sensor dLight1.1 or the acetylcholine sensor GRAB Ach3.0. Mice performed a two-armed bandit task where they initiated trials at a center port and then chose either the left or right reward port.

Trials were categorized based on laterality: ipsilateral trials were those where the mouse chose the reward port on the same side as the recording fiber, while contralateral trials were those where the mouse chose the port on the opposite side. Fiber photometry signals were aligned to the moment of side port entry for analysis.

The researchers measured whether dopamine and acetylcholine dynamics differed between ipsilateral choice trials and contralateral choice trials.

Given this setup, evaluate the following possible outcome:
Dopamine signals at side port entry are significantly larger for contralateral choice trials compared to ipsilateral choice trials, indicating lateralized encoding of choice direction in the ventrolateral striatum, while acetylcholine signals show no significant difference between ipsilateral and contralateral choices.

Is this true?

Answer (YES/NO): NO